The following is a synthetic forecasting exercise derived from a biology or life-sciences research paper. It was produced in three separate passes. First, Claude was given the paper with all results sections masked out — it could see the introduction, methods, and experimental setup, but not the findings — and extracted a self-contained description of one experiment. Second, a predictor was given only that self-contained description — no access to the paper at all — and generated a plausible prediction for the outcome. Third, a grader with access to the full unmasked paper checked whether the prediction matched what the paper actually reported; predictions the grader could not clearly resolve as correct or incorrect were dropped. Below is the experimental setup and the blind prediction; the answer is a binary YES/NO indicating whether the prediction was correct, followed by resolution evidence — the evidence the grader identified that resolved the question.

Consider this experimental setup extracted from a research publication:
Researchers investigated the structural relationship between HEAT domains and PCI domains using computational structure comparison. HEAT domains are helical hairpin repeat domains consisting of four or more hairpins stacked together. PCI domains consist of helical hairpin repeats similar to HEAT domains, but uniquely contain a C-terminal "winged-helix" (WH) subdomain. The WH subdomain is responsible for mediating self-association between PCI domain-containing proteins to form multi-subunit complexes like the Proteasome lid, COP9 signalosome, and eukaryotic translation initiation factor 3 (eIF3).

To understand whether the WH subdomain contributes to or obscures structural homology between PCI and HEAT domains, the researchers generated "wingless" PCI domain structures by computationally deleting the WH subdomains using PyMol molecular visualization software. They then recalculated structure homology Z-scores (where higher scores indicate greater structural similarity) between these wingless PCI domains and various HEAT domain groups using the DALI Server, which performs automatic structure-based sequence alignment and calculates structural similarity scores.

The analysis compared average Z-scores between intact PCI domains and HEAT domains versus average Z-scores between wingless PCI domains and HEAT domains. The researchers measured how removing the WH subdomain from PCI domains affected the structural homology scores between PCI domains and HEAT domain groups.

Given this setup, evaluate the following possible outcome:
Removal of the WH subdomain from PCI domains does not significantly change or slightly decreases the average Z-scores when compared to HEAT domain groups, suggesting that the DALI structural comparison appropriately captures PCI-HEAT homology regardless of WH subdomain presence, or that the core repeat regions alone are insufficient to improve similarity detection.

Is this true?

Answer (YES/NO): NO